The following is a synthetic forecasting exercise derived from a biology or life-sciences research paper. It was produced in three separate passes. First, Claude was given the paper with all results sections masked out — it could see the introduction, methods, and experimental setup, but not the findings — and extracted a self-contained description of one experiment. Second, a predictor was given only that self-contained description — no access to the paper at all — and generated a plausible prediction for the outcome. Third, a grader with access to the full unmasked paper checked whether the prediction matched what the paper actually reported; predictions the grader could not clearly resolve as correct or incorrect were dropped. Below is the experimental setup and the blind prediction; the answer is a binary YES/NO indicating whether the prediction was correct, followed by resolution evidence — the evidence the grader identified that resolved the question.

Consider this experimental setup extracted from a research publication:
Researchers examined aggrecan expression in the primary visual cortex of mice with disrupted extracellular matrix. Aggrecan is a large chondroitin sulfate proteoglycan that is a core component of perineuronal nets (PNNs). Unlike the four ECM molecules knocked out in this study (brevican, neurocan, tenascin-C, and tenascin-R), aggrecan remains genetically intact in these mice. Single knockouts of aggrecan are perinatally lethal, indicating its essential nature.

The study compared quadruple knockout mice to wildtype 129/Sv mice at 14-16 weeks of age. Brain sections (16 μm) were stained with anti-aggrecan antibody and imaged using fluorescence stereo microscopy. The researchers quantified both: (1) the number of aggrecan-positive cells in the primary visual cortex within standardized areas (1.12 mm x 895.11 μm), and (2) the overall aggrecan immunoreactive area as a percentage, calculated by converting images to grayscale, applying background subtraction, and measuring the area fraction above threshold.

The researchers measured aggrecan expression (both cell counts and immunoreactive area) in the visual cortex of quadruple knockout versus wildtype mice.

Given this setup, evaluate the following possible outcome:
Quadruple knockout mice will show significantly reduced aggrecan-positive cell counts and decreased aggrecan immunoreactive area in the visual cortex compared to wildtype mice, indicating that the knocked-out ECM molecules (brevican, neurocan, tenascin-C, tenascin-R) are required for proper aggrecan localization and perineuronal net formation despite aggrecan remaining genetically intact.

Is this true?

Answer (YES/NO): NO